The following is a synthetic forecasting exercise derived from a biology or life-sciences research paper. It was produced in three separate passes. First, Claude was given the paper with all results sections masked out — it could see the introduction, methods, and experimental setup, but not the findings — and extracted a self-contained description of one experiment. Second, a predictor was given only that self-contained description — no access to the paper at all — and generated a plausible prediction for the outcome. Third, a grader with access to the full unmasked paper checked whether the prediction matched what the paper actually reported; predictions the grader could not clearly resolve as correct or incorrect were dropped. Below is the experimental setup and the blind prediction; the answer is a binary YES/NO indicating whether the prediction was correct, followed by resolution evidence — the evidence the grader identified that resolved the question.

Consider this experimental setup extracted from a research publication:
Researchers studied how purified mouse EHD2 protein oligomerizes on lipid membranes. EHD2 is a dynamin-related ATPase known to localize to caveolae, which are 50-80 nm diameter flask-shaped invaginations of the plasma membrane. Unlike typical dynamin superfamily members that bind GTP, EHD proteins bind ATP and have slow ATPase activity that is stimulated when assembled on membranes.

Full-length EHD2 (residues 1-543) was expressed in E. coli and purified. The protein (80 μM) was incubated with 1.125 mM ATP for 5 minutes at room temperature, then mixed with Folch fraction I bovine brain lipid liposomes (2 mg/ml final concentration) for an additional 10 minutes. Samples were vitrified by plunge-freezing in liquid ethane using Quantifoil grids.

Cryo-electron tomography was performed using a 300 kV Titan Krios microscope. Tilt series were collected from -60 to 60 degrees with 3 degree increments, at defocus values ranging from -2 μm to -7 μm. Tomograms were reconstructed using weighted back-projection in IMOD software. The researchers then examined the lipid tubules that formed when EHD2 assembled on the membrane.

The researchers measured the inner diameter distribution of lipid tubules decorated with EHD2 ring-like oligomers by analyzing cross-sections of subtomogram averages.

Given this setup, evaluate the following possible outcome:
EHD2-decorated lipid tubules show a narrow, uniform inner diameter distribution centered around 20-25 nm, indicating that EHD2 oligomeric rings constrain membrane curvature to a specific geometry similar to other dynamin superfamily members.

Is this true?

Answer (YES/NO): NO